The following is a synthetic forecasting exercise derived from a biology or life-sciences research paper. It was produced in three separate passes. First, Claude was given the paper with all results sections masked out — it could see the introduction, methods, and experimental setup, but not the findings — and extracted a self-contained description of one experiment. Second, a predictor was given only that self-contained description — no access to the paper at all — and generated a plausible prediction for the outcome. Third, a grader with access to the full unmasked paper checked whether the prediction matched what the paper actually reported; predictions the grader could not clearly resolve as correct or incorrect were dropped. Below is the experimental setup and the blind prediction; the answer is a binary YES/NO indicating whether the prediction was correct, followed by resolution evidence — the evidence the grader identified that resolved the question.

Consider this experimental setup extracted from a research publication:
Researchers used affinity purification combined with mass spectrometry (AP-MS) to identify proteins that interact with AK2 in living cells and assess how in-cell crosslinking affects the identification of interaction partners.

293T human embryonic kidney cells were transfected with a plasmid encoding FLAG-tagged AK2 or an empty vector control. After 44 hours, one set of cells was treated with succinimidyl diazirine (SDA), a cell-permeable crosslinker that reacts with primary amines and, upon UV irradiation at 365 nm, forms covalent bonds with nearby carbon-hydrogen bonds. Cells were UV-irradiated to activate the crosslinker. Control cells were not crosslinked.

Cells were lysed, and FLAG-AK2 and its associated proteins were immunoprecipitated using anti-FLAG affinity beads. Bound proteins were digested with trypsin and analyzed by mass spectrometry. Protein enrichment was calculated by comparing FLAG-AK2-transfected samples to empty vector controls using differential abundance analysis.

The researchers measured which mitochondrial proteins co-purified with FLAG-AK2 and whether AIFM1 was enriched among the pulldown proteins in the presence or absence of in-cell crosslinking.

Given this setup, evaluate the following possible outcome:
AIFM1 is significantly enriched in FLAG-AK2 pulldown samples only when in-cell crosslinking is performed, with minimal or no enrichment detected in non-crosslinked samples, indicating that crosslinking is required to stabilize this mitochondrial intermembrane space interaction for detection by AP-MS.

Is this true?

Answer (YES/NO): NO